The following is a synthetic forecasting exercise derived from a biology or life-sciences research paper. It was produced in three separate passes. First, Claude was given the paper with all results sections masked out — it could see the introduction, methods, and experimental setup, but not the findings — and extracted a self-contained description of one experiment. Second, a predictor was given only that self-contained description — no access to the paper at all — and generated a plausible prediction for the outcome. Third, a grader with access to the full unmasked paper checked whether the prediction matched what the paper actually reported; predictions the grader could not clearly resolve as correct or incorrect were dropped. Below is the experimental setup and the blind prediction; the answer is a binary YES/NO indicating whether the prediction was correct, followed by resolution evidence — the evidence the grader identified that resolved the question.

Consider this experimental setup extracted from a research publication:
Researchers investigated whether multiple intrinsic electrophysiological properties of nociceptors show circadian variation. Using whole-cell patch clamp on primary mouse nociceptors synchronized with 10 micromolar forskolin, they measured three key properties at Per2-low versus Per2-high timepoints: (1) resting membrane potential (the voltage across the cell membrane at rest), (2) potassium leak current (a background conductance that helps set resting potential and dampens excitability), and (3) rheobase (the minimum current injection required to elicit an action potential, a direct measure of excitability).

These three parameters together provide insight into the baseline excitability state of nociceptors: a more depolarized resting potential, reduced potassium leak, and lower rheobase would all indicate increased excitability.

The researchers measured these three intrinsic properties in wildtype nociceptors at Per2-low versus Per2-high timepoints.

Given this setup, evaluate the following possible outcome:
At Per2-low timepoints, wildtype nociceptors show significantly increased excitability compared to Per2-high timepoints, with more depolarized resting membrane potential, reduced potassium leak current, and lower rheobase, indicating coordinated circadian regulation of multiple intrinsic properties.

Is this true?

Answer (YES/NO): NO